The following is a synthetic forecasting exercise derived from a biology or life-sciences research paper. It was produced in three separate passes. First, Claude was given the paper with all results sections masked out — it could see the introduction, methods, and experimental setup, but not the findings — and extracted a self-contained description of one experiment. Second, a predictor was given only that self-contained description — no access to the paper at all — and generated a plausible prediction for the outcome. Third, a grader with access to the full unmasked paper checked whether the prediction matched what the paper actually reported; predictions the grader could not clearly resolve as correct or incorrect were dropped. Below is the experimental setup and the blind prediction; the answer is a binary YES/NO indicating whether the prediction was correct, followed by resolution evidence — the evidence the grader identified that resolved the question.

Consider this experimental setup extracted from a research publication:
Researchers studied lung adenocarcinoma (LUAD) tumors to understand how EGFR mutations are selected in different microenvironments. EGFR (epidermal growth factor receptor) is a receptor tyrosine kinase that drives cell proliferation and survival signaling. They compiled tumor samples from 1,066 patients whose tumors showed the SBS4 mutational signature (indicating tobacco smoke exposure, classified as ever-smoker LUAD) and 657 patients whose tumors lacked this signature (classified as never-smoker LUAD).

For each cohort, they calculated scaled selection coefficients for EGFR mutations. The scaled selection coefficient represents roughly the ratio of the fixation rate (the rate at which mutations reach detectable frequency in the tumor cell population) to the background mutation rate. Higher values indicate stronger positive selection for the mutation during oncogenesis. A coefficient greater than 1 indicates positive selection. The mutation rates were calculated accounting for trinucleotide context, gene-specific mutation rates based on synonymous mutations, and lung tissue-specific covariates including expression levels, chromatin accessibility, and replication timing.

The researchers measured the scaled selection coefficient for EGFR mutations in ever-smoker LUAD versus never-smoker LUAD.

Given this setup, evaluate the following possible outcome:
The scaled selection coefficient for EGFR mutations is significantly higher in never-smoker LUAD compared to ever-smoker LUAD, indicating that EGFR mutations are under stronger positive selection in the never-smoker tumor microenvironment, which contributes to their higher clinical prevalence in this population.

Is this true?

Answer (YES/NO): YES